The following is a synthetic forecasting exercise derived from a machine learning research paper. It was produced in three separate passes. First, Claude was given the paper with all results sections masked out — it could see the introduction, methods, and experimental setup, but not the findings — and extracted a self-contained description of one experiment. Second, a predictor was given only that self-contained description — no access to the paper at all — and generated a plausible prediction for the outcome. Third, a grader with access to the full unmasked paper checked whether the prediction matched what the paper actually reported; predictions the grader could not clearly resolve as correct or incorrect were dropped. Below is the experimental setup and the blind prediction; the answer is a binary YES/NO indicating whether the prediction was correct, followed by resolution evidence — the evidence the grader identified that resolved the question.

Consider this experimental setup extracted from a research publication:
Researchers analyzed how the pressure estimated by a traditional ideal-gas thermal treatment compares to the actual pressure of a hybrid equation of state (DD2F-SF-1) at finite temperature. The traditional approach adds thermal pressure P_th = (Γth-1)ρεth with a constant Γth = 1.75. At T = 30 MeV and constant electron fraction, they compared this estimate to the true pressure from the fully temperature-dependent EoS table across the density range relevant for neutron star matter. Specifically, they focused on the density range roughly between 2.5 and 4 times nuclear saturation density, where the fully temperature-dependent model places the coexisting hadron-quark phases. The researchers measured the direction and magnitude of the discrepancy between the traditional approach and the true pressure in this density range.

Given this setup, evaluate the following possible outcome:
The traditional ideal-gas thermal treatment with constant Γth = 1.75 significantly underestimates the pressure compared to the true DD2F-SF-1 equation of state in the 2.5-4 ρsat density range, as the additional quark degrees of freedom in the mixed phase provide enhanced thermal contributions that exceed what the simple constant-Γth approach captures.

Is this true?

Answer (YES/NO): NO